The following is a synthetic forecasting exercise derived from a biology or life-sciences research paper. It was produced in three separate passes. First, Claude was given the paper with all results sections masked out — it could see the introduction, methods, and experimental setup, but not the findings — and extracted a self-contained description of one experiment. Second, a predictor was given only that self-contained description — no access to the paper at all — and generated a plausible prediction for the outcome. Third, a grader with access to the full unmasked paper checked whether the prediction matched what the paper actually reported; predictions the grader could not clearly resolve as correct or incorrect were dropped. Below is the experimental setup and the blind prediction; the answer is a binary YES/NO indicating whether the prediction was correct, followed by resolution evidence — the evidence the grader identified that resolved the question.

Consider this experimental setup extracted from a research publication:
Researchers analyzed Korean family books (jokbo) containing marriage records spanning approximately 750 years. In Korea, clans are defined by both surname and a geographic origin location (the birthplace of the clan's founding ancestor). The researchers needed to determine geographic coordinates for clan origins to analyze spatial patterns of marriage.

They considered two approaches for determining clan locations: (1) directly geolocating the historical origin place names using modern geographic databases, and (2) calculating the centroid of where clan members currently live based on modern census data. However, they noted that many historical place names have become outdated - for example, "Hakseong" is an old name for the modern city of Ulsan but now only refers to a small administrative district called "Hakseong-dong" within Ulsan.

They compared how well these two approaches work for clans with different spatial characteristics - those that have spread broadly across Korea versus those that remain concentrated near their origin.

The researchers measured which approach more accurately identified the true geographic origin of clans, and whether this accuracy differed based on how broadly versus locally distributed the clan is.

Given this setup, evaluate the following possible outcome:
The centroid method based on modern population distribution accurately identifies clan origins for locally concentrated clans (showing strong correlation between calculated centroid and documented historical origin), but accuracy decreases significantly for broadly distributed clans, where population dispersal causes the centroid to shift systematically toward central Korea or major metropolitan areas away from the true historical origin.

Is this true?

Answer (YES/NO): NO